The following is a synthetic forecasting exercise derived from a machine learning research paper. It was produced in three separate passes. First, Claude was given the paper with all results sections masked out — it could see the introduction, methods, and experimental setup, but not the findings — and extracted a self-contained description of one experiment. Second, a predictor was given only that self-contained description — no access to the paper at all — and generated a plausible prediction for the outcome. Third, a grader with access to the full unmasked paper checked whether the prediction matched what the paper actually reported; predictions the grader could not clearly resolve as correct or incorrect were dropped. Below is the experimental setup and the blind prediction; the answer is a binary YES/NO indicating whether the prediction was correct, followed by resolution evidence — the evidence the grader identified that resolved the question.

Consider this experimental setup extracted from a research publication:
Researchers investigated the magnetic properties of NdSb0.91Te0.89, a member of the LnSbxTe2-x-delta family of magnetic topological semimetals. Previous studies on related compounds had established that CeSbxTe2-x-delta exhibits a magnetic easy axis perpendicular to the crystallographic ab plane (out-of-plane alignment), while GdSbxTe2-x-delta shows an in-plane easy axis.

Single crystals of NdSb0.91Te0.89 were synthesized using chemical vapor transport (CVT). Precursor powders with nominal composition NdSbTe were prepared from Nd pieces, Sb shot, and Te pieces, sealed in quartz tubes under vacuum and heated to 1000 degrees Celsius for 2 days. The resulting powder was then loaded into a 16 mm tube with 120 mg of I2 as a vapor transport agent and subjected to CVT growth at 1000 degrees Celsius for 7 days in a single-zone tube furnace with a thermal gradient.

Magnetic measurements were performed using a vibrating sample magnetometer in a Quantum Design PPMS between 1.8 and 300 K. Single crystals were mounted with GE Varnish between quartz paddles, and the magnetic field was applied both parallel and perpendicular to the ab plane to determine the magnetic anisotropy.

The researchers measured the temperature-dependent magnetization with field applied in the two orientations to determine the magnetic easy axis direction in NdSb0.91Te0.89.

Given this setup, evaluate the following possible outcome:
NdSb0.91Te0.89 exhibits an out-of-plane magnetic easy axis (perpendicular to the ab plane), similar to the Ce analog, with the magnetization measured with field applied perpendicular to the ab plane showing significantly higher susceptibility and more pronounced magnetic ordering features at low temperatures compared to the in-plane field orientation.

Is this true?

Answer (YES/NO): NO